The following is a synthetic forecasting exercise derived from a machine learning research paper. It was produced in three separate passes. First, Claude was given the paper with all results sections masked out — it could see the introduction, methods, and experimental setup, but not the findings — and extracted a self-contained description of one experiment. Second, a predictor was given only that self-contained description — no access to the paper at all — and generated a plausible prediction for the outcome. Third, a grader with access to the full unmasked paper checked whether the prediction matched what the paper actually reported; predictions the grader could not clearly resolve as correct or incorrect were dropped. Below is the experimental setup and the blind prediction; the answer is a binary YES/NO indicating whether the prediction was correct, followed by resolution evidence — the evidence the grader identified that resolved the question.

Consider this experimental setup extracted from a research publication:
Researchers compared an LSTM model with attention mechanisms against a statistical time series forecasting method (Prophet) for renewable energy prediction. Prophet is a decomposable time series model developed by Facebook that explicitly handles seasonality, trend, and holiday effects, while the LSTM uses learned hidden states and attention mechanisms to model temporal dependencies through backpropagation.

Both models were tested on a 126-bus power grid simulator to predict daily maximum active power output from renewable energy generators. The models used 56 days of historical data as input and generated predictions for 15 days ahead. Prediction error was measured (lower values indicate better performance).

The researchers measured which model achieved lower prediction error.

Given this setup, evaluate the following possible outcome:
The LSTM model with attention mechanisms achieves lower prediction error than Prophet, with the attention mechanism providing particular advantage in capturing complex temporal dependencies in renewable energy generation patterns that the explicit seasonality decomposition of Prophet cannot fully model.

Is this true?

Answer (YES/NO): NO